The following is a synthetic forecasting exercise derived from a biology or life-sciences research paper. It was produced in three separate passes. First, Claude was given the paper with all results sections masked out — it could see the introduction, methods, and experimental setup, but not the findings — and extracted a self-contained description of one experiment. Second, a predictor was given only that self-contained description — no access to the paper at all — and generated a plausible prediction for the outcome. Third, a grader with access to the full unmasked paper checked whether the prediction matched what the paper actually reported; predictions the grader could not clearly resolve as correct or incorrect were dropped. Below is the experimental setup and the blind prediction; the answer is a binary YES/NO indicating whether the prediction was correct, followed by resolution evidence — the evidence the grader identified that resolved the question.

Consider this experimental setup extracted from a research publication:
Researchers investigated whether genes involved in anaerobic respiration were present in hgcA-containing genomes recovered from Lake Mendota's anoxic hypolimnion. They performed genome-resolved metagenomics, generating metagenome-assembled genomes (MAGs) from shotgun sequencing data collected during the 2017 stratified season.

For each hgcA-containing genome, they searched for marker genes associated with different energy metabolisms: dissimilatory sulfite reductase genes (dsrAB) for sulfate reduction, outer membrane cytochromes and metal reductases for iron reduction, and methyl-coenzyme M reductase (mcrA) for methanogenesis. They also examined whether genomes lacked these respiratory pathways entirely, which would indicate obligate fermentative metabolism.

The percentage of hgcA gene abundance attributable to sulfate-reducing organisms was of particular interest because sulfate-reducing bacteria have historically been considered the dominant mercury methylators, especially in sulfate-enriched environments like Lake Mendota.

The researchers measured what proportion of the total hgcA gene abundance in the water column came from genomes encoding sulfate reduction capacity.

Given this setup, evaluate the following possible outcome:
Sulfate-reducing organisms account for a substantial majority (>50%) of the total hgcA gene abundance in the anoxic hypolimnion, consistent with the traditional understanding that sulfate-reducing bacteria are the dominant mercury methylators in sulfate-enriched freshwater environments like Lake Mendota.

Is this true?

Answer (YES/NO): NO